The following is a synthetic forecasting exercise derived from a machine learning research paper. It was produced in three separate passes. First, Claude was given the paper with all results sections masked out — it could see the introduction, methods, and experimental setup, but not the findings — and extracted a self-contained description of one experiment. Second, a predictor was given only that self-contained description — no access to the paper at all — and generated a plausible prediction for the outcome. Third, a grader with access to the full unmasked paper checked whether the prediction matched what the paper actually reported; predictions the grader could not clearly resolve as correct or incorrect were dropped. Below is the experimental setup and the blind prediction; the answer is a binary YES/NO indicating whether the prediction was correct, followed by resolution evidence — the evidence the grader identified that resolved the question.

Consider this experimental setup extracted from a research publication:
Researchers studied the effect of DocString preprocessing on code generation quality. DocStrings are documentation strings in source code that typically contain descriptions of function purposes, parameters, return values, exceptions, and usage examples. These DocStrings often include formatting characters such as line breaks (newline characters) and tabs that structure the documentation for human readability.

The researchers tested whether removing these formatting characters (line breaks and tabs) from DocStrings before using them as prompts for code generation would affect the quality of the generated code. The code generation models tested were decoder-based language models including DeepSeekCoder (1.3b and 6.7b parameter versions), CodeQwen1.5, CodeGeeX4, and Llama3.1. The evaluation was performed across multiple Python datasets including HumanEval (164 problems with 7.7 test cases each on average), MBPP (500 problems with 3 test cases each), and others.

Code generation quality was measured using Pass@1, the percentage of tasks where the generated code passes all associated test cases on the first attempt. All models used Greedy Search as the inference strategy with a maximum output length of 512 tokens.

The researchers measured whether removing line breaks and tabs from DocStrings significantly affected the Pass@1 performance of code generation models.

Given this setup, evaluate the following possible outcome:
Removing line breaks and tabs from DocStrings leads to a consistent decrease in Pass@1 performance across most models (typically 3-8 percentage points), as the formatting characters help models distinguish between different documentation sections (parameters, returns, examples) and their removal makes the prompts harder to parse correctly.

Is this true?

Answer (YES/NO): NO